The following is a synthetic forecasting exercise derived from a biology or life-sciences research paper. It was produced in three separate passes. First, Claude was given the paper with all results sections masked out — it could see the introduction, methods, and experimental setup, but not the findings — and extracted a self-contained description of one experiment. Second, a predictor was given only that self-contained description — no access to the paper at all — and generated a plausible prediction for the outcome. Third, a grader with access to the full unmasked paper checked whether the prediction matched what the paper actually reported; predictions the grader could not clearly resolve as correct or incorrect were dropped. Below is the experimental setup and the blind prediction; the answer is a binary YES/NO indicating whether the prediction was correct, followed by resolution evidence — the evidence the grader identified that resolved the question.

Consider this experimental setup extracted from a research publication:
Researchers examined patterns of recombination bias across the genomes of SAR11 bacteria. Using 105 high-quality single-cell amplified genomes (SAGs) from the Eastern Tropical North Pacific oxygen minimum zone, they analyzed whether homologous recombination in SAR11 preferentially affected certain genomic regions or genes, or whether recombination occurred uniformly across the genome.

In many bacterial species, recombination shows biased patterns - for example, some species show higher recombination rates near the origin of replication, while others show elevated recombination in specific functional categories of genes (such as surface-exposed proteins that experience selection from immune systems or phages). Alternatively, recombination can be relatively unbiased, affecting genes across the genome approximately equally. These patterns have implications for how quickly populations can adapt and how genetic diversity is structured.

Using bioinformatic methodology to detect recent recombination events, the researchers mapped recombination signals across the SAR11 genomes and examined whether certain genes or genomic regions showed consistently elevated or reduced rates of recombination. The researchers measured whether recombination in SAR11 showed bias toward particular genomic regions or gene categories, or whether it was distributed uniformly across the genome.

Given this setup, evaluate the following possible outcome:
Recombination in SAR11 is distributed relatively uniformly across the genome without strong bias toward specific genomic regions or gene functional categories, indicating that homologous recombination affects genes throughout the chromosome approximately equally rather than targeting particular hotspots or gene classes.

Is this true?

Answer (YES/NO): YES